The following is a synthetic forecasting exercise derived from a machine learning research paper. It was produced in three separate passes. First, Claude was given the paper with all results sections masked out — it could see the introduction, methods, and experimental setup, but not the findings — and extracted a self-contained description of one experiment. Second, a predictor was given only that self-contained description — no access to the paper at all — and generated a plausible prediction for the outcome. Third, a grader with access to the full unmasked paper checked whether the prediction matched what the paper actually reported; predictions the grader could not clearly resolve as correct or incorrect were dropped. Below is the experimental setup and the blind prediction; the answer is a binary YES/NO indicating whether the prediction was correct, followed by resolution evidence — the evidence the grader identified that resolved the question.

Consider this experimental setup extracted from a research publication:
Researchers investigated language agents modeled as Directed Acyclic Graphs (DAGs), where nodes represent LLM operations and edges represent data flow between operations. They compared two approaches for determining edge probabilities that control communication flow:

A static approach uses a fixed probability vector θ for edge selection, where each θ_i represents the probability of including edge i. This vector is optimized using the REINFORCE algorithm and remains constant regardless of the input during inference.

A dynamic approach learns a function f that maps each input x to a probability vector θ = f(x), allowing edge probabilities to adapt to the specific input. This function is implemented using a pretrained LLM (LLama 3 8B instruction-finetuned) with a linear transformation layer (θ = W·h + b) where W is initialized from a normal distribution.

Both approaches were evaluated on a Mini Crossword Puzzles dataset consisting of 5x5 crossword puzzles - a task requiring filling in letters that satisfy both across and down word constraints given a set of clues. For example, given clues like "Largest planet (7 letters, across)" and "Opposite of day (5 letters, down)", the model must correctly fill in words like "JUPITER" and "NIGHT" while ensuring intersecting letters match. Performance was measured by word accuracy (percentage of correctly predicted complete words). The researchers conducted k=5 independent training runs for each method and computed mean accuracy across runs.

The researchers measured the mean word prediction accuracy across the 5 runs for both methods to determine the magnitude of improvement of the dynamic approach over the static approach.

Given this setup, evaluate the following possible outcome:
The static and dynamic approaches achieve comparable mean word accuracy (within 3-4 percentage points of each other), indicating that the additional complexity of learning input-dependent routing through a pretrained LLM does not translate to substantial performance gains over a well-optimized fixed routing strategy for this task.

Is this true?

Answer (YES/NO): YES